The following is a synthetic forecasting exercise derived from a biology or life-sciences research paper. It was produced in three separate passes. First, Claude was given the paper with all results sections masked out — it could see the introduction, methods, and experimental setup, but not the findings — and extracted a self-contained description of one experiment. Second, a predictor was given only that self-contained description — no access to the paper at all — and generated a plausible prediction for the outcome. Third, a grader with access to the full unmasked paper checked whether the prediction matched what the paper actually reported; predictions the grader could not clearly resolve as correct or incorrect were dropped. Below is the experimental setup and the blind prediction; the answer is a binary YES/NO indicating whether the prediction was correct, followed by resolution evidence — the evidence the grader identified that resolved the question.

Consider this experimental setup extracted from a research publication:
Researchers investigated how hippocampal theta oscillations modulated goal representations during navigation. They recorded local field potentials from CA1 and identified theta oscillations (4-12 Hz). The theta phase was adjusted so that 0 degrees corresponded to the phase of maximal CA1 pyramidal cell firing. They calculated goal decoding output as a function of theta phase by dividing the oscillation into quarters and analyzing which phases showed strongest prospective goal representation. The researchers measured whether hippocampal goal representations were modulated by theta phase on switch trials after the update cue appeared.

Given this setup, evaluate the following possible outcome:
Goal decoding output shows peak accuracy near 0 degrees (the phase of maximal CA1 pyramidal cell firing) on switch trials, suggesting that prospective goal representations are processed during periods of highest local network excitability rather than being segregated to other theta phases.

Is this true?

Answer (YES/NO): NO